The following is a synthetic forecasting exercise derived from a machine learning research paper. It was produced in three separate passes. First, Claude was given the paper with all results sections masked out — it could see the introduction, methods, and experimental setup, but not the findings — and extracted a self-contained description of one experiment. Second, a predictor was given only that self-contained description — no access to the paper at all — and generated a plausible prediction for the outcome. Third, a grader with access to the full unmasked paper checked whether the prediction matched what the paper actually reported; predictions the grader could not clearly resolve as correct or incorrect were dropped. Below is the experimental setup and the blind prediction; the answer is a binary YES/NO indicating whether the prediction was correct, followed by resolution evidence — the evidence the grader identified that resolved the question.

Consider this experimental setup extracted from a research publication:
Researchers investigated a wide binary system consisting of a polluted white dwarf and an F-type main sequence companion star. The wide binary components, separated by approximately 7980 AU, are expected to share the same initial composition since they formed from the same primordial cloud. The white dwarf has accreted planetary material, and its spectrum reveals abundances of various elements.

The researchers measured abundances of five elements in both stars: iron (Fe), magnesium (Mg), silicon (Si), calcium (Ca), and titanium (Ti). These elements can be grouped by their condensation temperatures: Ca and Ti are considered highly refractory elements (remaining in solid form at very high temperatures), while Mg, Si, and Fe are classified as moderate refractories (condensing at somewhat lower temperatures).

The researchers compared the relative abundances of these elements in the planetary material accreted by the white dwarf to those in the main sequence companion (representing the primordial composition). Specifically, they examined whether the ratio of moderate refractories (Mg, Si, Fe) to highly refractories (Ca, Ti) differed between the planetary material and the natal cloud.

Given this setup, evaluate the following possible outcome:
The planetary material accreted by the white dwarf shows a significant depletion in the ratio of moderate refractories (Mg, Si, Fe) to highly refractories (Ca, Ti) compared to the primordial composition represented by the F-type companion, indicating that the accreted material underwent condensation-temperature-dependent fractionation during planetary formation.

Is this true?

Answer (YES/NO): YES